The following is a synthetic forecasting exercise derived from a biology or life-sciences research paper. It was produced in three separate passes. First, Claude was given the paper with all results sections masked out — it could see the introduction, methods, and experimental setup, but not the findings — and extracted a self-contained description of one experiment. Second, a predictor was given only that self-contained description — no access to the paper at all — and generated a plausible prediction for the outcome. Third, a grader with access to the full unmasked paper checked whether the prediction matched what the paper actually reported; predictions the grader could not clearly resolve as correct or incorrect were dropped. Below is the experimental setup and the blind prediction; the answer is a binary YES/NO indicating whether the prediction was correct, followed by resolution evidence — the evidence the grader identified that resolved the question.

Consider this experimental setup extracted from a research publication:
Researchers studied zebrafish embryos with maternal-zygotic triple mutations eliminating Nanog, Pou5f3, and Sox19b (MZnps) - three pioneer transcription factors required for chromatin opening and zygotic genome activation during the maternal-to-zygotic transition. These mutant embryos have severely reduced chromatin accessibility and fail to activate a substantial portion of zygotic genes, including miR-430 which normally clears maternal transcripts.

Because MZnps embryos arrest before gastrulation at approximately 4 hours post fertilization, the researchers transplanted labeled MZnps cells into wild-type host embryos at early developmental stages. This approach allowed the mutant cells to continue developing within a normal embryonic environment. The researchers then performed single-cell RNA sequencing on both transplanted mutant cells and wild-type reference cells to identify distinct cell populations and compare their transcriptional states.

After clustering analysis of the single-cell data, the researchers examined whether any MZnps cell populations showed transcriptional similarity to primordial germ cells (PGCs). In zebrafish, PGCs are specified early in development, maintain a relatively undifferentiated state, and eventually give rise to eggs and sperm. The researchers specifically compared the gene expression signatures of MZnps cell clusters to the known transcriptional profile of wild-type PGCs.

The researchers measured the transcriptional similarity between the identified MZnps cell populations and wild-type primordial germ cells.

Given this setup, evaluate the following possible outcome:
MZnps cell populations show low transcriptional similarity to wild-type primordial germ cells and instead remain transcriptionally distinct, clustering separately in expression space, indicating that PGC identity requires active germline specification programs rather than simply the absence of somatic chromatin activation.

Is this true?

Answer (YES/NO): NO